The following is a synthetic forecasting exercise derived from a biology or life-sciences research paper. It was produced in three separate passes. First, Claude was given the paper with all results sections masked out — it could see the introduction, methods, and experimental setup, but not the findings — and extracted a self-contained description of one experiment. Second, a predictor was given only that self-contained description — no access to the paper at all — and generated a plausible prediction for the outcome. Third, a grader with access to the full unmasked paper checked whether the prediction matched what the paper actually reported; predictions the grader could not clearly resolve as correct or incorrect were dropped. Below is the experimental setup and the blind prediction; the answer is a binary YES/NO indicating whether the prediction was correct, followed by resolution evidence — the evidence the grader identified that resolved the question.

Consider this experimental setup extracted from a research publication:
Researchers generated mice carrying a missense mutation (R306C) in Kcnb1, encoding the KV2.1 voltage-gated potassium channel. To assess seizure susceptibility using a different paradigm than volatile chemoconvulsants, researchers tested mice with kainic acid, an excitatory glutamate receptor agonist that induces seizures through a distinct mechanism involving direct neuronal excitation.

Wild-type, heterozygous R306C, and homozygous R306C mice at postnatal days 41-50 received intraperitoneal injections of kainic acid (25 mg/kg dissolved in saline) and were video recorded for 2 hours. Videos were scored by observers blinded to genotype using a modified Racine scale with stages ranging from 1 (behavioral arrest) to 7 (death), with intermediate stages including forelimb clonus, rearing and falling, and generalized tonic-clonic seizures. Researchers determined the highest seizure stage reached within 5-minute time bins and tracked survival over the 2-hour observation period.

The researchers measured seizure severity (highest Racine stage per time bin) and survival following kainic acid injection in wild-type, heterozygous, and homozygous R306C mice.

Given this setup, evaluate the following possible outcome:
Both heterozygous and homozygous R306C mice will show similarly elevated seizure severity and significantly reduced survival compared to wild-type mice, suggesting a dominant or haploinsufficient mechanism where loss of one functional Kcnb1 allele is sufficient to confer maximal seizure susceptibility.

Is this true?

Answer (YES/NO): NO